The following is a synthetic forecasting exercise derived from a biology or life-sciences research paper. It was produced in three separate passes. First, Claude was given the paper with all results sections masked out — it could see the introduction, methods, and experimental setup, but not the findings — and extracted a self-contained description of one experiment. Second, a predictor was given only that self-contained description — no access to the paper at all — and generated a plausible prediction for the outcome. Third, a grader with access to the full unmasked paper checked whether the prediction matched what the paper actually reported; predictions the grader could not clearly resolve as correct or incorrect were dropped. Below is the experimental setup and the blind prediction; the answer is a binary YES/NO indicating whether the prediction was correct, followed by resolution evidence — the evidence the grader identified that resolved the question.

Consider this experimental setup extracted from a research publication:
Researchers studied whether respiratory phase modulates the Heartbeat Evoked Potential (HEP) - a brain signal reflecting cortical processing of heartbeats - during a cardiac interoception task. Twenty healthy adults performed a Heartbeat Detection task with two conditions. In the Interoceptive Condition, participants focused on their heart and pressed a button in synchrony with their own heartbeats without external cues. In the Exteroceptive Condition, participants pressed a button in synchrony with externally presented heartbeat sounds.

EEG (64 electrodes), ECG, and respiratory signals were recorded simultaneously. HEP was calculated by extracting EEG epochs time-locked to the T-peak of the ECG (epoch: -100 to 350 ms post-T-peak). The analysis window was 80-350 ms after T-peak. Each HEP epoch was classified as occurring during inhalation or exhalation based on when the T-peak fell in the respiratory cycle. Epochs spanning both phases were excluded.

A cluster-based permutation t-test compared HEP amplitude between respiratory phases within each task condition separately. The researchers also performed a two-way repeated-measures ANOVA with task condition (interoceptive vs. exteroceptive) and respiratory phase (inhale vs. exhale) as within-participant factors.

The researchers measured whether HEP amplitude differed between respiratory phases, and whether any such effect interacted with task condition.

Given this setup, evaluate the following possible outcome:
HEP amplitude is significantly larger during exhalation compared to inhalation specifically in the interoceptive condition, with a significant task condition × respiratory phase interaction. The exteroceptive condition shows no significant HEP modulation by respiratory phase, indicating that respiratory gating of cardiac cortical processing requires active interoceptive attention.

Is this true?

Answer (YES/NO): YES